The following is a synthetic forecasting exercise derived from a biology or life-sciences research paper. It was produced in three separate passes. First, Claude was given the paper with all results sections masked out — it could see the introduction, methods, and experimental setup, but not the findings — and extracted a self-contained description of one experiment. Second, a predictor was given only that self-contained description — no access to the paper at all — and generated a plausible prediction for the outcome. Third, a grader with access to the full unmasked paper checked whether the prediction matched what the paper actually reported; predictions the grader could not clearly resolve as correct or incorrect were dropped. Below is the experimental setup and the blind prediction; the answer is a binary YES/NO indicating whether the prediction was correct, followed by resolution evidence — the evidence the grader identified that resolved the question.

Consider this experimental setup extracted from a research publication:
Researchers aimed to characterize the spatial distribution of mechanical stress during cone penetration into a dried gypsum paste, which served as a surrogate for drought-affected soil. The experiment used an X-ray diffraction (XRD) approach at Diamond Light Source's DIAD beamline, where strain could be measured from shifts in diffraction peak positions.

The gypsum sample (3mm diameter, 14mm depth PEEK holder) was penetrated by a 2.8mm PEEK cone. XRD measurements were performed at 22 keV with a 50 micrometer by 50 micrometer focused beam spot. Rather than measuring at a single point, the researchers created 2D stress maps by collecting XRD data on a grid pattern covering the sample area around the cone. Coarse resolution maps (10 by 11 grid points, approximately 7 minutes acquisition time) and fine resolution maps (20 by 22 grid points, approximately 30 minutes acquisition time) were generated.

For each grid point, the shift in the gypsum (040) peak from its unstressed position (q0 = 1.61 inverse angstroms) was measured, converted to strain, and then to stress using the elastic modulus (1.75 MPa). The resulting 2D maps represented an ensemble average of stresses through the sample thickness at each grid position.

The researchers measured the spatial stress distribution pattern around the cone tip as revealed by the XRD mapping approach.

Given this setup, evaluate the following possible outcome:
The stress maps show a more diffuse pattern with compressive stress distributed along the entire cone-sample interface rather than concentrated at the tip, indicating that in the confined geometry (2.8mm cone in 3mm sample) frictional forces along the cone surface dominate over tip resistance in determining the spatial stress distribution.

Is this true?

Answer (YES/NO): NO